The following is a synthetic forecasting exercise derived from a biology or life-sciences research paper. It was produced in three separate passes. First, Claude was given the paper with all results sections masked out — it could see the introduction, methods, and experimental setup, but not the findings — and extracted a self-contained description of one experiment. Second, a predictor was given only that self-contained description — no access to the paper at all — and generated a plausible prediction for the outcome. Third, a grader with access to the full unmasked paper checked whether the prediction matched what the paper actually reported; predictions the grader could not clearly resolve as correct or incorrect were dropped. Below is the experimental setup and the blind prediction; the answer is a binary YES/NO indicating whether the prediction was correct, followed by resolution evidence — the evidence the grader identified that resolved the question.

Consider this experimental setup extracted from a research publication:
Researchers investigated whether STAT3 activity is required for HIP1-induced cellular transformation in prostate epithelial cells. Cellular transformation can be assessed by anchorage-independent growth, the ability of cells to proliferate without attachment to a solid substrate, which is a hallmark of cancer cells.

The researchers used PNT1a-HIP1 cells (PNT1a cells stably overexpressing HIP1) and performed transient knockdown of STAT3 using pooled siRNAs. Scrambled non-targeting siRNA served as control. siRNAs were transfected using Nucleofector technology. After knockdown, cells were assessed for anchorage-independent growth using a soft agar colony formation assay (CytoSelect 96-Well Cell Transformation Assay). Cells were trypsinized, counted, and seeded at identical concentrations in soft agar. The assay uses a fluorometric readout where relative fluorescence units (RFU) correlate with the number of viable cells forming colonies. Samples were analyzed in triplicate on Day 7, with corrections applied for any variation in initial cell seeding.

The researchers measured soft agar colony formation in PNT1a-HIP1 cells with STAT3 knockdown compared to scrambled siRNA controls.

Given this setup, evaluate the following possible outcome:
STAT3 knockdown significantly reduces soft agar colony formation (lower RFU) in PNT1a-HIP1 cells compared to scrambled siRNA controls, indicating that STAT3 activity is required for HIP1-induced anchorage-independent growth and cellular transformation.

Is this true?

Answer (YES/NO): YES